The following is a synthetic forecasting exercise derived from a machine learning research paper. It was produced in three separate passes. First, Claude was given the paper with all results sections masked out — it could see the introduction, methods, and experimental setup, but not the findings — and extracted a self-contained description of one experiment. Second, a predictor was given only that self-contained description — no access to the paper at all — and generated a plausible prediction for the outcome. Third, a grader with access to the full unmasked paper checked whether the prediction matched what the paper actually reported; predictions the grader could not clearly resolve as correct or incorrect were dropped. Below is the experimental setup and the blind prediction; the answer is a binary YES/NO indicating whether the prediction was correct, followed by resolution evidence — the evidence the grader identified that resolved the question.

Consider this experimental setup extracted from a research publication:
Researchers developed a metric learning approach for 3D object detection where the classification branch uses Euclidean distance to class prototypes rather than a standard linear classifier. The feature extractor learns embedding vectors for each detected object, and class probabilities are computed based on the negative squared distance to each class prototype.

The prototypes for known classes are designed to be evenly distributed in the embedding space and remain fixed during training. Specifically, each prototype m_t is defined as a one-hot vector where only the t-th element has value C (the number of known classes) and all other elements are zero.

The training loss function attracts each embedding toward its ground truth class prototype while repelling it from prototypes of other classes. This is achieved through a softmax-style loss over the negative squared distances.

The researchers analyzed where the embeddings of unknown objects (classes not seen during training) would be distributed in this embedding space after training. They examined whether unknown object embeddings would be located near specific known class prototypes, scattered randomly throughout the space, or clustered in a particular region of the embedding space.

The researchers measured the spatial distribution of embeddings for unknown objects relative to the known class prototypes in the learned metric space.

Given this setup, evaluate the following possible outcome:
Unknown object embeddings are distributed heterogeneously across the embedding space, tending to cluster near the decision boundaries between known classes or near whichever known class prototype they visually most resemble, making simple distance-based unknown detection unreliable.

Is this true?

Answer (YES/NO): NO